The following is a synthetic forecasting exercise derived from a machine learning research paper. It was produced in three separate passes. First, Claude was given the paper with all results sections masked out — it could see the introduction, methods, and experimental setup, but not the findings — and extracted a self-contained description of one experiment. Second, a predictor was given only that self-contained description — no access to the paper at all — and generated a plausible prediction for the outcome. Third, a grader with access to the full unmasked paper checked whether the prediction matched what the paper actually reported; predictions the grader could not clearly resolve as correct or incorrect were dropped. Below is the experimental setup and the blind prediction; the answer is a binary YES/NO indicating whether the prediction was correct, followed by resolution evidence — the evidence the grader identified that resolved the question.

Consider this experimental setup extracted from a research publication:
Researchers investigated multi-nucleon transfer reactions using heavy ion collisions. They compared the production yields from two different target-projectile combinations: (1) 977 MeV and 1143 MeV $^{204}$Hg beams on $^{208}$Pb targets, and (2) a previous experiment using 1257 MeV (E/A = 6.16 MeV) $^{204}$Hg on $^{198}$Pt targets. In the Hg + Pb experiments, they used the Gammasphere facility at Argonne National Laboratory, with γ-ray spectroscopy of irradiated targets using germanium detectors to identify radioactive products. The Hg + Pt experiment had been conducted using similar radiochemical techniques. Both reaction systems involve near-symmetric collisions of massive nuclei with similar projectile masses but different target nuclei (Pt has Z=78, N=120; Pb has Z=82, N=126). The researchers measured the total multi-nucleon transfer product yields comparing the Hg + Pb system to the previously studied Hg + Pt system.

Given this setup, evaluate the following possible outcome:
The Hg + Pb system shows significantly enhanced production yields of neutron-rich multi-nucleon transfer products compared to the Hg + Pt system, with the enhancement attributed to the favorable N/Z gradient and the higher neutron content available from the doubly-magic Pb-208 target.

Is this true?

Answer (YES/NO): NO